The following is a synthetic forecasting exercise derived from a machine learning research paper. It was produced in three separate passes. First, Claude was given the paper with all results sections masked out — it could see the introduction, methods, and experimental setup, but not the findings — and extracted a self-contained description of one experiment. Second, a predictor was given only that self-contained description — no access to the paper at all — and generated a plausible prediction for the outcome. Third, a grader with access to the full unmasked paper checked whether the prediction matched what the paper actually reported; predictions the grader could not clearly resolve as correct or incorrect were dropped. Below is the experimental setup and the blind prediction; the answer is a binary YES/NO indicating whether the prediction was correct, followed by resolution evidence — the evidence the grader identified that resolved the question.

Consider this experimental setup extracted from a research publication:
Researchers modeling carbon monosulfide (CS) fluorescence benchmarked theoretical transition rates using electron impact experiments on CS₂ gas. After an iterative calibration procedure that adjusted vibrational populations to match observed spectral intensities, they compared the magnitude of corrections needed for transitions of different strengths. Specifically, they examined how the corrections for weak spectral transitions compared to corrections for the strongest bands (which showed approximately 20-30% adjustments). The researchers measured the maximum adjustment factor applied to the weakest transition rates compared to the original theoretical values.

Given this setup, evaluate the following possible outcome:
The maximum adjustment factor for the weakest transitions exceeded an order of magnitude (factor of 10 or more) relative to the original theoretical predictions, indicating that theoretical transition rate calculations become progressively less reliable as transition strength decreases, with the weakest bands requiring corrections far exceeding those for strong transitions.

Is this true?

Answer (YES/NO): NO